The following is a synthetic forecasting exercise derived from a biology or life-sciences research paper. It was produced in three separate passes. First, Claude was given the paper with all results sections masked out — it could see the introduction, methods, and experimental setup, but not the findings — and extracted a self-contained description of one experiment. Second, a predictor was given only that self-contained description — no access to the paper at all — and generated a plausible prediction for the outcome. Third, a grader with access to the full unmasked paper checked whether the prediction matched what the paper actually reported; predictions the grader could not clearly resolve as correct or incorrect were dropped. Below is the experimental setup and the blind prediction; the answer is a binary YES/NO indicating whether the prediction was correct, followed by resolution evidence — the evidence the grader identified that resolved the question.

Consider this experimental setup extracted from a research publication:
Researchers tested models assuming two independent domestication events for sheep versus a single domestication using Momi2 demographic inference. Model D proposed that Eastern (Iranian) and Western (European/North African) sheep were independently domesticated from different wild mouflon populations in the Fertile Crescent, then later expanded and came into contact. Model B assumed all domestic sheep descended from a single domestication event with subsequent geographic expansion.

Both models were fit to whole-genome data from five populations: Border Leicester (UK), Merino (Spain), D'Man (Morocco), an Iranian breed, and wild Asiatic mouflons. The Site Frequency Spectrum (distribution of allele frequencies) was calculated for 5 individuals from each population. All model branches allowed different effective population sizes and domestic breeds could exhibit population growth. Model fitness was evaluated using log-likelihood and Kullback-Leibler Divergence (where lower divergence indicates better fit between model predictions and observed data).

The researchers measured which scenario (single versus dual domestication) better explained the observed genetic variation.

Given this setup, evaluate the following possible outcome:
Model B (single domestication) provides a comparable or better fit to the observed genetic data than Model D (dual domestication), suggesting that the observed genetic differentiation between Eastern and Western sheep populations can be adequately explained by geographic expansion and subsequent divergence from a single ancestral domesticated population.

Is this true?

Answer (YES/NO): YES